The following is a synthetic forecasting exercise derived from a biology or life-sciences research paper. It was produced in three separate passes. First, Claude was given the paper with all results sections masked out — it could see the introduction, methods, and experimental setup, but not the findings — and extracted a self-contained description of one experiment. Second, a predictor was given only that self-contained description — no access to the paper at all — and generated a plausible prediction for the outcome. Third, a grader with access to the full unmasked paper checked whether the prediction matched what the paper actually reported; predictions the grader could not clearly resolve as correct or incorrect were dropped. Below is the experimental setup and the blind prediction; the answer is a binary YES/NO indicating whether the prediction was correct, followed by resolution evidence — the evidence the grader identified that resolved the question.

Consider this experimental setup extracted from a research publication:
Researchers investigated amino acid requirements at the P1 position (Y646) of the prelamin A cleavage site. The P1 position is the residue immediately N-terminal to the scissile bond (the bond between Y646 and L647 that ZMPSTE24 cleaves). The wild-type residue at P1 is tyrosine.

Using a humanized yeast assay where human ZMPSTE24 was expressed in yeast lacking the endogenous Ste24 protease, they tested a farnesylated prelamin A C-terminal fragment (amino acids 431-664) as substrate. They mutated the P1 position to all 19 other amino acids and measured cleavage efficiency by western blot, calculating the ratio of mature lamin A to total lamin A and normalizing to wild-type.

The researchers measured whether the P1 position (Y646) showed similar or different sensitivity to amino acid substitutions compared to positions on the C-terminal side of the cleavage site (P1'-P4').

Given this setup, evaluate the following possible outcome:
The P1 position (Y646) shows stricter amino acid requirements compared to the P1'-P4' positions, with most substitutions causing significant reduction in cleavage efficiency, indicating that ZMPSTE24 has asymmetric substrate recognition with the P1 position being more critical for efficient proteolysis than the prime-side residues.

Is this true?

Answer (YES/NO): NO